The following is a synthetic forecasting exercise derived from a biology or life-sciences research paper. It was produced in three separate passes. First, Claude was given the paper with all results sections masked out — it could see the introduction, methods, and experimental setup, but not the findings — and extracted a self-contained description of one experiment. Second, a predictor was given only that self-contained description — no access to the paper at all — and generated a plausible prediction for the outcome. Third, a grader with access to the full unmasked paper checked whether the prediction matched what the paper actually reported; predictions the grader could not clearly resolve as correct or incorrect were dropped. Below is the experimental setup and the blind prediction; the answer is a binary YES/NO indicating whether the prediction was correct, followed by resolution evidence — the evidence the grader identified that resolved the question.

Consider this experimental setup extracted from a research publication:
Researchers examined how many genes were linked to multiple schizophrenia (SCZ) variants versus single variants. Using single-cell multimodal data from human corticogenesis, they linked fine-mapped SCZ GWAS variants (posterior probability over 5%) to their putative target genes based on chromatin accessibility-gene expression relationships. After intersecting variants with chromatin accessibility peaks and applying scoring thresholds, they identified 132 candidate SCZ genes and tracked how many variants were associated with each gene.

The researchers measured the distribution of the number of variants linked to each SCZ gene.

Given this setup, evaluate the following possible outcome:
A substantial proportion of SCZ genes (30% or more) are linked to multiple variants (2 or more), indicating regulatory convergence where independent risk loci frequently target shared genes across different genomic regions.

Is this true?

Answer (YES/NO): YES